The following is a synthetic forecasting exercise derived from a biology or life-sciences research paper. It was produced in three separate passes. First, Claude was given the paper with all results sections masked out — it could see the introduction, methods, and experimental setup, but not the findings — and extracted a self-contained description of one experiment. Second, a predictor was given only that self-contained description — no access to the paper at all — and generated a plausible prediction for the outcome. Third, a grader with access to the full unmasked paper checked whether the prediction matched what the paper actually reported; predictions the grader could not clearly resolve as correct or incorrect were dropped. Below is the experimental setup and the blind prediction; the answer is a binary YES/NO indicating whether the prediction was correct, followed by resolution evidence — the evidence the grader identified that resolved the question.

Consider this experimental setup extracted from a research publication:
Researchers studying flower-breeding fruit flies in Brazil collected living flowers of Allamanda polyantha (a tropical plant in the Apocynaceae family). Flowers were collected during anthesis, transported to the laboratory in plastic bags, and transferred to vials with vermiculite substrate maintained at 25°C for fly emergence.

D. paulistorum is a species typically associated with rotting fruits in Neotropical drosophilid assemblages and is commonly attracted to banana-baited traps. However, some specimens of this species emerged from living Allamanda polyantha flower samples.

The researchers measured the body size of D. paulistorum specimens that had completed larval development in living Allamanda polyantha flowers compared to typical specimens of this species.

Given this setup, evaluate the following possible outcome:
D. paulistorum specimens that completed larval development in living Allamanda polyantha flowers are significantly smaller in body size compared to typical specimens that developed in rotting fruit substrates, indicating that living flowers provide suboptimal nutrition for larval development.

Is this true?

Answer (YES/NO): YES